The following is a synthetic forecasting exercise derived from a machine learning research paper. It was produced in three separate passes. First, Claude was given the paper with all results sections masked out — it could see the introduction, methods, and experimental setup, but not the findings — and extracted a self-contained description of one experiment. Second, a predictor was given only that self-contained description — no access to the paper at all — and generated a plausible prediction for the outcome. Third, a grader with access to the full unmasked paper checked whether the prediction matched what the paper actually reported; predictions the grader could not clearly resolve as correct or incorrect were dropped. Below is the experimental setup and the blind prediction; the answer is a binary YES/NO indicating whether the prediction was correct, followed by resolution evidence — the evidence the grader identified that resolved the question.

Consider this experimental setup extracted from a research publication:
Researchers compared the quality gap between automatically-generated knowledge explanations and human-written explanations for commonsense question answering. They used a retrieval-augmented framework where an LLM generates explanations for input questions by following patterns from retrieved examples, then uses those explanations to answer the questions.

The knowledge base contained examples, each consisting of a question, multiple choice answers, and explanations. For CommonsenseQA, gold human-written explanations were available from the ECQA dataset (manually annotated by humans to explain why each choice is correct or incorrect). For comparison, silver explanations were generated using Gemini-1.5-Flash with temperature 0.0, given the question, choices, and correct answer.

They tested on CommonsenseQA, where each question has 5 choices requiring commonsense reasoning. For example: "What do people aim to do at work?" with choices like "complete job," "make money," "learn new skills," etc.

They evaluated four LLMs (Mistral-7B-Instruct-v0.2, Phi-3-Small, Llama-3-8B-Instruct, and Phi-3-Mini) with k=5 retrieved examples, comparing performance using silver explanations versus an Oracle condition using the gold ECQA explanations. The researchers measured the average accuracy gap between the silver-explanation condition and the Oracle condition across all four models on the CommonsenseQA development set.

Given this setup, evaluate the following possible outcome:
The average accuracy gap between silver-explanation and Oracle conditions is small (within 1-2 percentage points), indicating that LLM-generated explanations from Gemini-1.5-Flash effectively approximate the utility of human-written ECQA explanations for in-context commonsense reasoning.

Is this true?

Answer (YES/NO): NO